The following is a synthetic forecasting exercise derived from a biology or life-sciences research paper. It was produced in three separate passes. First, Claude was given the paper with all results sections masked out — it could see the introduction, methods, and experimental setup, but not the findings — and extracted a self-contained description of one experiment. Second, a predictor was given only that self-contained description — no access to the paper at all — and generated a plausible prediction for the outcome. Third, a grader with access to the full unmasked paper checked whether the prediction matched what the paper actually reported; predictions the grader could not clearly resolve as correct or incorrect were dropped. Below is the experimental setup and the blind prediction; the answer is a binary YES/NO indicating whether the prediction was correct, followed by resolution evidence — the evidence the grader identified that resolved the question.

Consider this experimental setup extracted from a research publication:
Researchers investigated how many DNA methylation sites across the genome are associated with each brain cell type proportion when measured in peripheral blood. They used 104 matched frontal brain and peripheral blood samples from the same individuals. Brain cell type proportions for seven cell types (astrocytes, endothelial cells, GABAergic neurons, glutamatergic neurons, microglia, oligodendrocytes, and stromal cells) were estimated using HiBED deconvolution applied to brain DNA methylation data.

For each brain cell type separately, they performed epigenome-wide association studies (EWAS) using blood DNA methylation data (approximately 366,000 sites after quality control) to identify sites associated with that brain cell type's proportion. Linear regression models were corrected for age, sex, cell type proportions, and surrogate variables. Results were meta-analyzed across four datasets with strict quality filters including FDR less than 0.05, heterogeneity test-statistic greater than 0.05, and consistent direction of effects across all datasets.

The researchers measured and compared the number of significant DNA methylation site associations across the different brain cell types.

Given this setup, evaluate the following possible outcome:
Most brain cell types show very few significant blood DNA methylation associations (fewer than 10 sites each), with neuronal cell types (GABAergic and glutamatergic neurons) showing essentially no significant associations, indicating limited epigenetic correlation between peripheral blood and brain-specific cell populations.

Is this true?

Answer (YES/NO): YES